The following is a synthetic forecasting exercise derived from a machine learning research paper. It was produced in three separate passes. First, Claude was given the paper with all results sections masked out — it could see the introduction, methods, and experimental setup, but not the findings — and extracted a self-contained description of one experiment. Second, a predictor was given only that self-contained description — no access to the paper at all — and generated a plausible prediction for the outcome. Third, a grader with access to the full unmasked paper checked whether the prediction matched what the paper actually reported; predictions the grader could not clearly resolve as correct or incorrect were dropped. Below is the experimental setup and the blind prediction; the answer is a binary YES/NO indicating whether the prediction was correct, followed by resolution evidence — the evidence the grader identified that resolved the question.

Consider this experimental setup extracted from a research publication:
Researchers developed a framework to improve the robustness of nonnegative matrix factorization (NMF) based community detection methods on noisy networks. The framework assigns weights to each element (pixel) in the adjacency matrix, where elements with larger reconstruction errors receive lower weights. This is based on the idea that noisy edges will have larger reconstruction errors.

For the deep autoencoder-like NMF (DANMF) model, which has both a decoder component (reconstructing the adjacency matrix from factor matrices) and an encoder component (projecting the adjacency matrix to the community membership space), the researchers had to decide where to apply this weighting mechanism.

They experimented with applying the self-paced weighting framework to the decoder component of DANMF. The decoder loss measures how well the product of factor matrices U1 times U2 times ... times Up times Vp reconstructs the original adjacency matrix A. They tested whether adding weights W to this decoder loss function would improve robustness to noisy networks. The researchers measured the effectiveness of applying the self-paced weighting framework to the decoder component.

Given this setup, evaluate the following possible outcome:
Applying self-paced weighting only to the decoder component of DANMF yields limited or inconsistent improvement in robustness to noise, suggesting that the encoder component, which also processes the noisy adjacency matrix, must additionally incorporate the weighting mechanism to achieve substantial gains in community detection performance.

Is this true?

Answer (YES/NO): NO